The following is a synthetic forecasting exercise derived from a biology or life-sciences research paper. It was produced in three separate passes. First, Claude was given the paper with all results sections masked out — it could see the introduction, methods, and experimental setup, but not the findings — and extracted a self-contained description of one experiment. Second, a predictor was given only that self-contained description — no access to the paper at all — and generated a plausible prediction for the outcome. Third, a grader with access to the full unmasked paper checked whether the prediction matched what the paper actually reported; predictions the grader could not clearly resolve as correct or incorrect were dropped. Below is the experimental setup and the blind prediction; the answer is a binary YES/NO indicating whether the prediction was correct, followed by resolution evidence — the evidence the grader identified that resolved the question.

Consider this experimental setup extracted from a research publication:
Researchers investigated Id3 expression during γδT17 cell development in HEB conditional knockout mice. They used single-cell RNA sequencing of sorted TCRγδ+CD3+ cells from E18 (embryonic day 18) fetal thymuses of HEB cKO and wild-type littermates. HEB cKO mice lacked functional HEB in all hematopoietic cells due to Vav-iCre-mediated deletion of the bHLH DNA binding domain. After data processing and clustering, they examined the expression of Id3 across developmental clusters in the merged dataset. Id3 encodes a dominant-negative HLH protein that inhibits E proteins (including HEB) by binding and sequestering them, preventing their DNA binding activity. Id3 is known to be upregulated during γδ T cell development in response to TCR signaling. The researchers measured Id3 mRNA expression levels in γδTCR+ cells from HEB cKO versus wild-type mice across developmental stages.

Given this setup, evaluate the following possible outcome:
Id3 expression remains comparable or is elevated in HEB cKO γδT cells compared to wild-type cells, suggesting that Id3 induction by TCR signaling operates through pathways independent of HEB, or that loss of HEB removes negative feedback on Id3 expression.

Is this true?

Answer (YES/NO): NO